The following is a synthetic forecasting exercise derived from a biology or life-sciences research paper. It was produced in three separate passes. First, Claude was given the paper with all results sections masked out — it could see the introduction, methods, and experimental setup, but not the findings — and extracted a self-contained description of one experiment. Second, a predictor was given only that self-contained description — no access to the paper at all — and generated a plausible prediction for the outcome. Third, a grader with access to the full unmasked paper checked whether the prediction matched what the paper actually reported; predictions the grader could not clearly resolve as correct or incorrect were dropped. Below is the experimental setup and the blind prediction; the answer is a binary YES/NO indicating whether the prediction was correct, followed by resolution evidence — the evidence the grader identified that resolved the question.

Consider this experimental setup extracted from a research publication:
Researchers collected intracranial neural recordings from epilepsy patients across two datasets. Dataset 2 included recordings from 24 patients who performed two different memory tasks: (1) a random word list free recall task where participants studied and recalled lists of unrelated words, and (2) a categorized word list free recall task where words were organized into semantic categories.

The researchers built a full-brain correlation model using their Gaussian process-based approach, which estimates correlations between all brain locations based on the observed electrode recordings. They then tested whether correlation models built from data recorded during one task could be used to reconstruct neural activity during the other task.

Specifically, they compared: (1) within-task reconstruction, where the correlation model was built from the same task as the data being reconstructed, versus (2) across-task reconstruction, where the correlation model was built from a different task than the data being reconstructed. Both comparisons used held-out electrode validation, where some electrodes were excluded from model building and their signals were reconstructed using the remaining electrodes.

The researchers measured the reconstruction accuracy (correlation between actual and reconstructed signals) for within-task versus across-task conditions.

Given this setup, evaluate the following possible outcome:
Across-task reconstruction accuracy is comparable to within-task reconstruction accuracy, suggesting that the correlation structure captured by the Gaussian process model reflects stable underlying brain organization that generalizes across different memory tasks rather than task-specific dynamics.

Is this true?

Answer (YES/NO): NO